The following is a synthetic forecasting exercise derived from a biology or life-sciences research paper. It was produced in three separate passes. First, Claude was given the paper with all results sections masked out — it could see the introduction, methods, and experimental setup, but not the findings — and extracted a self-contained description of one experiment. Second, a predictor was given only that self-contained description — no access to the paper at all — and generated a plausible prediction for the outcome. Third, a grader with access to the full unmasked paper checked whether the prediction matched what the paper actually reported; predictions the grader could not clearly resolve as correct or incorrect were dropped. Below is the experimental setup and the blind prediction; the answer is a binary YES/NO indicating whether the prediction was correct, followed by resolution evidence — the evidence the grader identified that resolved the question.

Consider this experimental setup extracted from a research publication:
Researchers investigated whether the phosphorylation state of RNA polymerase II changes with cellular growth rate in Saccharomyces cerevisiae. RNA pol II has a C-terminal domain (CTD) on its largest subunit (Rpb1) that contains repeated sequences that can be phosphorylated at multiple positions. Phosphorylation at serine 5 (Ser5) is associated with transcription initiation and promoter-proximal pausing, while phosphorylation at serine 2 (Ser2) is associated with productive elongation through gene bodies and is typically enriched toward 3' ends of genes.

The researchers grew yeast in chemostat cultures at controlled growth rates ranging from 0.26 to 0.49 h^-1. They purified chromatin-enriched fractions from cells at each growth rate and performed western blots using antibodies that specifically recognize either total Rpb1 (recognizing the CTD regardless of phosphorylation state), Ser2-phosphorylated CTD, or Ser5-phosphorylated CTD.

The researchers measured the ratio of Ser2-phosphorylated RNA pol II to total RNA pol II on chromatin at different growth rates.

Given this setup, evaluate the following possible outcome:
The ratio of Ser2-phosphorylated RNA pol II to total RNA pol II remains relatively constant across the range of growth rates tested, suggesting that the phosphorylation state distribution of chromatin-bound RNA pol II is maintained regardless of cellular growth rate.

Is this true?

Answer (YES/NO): NO